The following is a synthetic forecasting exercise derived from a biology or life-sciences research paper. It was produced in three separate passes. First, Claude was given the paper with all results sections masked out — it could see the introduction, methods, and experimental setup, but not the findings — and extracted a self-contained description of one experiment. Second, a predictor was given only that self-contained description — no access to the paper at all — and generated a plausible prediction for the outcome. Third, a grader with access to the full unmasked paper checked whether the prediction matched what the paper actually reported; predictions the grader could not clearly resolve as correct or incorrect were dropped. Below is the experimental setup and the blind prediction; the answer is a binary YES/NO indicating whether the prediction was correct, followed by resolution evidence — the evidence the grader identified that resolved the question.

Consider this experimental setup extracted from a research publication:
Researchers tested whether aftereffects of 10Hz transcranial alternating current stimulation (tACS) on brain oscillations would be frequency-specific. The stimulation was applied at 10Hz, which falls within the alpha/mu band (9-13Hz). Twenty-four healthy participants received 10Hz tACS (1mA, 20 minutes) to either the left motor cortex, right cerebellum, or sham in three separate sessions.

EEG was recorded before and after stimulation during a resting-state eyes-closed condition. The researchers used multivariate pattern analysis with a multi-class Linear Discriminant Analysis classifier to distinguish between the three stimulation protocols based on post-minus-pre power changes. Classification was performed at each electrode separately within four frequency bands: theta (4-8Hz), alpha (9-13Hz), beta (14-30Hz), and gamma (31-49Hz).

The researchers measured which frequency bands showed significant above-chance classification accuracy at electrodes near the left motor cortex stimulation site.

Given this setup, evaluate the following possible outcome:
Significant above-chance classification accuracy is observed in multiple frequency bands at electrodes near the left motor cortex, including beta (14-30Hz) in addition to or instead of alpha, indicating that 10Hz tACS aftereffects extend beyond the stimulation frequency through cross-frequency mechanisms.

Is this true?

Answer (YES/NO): NO